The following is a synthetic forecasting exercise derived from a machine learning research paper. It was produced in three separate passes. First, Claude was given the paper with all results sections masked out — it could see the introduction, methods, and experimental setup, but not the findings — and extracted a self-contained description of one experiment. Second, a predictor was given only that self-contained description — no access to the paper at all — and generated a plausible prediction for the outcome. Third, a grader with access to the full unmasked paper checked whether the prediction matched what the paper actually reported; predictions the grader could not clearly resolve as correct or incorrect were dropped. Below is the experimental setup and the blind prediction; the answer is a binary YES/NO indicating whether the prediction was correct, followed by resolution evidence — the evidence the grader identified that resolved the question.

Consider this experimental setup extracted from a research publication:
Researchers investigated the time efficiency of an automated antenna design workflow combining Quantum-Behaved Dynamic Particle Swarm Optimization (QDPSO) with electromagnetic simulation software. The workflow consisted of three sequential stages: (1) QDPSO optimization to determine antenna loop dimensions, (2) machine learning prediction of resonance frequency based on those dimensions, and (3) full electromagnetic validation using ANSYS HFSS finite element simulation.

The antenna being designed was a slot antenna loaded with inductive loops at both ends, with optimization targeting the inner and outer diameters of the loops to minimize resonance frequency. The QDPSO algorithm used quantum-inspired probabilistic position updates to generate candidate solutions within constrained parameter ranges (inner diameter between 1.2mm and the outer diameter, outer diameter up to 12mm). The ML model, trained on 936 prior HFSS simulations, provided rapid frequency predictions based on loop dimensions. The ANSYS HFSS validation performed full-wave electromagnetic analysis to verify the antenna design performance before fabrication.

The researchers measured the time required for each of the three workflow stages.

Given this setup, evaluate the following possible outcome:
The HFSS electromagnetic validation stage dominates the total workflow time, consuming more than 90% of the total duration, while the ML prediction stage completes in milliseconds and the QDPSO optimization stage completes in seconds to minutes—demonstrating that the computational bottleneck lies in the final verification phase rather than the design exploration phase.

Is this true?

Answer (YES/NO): NO